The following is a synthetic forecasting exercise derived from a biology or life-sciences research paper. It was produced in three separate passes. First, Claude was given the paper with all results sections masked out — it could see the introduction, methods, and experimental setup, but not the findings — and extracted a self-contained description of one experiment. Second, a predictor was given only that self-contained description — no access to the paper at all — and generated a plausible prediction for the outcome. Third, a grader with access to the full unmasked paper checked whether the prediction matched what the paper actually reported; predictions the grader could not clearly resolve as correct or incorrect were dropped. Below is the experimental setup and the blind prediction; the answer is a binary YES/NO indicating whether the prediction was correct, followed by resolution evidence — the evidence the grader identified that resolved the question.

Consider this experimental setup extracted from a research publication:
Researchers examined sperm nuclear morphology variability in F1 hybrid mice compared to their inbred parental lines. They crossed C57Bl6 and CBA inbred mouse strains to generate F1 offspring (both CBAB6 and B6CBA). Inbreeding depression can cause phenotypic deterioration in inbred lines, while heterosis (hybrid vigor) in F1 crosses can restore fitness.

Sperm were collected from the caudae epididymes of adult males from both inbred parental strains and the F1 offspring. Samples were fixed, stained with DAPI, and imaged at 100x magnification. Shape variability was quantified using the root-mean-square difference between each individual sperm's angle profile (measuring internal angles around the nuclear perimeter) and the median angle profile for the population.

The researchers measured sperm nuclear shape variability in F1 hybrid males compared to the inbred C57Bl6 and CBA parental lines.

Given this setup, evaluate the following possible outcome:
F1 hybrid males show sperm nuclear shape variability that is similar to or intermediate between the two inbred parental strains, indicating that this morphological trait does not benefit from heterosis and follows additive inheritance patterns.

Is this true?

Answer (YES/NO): NO